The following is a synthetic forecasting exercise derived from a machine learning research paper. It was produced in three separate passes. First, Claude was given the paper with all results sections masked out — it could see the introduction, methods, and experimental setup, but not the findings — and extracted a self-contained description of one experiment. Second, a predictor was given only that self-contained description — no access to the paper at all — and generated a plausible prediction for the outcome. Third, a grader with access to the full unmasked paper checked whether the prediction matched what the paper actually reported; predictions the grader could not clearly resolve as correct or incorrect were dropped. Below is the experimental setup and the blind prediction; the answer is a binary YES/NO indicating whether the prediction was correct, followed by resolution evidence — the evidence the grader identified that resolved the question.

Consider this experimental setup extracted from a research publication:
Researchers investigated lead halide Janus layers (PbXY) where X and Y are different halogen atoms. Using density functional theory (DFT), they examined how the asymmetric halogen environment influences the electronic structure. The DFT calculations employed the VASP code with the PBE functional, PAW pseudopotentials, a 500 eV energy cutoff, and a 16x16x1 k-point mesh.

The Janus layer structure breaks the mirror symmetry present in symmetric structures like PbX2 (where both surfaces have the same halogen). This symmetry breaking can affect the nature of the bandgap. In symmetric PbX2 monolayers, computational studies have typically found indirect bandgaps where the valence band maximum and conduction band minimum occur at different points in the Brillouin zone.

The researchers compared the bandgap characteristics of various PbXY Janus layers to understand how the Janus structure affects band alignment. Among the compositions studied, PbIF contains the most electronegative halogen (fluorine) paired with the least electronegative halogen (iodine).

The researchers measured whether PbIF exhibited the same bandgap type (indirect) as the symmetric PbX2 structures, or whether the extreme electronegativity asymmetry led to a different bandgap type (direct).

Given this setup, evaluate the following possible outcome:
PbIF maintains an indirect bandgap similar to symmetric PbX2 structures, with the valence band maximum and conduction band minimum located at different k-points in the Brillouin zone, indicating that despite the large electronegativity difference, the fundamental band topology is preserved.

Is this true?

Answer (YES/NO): NO